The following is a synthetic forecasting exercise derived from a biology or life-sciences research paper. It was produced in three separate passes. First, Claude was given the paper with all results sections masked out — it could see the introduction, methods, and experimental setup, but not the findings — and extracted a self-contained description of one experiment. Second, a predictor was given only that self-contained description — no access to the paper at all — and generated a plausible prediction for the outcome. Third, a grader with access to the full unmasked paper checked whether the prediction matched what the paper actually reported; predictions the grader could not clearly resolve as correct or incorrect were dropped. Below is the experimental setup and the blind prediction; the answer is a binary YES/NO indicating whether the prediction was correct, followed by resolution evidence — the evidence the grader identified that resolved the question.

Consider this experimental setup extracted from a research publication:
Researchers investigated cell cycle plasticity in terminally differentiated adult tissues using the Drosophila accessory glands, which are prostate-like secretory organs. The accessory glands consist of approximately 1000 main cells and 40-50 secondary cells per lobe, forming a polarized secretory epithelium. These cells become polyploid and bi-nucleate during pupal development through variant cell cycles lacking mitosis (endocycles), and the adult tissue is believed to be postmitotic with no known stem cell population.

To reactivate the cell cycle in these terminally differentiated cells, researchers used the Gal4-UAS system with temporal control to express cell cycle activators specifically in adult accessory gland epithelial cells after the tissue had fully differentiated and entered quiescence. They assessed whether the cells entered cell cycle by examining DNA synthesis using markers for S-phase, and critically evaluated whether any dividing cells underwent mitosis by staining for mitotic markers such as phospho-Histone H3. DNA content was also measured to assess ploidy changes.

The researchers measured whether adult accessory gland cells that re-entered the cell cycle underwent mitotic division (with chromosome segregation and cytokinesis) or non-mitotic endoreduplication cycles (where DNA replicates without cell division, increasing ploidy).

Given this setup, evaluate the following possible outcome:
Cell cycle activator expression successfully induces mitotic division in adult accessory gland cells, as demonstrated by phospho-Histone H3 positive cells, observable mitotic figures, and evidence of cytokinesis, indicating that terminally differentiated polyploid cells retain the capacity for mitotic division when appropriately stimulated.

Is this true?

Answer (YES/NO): NO